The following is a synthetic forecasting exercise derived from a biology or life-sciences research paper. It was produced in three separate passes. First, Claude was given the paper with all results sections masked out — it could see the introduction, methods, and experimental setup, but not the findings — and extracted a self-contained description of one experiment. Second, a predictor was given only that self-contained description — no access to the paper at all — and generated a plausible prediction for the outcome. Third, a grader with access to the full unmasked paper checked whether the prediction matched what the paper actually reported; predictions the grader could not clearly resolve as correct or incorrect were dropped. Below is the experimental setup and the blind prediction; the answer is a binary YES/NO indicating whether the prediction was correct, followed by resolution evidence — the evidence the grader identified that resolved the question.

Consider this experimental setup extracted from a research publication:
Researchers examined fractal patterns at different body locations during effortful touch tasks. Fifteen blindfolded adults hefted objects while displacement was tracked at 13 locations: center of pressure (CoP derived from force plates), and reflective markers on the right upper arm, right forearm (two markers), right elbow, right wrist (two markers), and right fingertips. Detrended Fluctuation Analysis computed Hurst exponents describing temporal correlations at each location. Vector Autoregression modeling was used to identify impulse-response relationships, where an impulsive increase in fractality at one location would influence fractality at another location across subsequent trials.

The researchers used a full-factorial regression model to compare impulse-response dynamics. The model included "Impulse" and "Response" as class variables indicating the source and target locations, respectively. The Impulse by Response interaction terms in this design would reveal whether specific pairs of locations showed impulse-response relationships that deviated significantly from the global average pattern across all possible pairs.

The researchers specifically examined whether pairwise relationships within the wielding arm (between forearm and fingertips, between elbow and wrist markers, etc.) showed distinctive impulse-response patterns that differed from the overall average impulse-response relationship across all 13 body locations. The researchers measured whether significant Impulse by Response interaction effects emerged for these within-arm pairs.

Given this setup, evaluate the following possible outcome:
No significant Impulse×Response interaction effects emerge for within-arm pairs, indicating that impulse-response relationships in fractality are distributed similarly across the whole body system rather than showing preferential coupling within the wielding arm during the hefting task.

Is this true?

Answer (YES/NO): NO